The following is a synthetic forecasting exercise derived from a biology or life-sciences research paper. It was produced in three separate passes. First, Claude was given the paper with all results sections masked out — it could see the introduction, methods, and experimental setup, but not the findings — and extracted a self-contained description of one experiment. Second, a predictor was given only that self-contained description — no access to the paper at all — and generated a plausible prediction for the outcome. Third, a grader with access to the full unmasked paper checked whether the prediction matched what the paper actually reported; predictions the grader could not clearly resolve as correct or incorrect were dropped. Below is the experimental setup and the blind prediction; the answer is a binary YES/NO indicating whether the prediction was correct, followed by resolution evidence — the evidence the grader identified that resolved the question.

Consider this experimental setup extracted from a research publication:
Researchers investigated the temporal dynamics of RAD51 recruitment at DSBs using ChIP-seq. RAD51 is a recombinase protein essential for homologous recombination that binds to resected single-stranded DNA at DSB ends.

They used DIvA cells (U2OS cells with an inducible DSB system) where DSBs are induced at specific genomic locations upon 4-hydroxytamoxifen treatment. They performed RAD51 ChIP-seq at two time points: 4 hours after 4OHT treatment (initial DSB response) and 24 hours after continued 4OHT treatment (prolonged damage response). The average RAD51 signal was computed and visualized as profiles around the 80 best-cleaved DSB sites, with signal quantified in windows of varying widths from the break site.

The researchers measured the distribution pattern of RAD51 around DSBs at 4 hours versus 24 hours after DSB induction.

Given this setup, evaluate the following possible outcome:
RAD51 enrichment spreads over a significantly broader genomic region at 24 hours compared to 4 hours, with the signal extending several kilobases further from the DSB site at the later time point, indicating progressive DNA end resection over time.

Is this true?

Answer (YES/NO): YES